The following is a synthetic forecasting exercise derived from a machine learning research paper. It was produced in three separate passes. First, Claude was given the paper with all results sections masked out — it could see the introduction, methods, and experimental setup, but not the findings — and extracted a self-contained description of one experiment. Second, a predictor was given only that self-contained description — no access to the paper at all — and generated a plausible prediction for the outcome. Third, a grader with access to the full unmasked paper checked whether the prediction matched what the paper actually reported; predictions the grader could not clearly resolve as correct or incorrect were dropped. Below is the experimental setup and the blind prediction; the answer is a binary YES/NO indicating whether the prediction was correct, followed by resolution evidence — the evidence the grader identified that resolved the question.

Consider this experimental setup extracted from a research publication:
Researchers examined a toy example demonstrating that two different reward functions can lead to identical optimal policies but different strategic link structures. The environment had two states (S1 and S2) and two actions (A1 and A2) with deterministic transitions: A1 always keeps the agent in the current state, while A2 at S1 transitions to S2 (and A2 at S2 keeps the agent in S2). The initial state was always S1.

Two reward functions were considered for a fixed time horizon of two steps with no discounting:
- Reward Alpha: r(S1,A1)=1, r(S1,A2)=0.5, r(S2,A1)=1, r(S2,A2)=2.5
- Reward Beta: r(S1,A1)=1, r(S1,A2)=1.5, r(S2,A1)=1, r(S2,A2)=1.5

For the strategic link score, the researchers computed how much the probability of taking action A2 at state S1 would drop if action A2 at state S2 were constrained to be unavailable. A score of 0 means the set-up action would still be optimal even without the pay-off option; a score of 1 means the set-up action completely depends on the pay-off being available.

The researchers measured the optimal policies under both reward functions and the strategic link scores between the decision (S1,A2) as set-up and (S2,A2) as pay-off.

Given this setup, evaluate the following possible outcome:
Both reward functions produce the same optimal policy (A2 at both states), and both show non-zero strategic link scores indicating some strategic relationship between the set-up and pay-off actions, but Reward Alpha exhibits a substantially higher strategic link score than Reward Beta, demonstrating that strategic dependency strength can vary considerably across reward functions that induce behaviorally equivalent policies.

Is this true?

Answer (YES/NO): NO